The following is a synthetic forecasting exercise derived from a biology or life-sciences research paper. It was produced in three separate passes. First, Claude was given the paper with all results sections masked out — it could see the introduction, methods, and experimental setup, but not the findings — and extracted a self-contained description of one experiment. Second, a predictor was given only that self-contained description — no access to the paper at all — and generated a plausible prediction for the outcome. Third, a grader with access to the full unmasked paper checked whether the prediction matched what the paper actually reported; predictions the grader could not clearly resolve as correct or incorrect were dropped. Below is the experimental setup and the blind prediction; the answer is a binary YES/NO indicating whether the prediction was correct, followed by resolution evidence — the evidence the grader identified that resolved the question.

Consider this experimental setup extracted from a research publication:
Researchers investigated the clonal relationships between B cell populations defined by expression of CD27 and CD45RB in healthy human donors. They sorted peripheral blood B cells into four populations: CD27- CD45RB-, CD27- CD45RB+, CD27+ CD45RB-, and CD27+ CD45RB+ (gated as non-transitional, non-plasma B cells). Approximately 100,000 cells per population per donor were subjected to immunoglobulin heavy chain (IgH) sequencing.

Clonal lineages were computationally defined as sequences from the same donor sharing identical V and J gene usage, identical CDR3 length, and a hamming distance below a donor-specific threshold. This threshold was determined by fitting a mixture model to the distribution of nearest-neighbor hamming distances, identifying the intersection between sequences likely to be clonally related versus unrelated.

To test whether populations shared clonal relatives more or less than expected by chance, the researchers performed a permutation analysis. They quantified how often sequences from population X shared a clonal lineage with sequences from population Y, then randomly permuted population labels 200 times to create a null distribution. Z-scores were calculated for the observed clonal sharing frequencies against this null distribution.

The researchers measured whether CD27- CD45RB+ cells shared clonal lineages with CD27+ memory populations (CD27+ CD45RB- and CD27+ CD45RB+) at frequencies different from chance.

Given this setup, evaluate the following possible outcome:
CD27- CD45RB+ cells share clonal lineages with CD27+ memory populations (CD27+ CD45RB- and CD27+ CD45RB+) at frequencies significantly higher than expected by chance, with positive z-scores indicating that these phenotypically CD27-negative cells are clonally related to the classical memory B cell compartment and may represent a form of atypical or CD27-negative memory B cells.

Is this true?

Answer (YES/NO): NO